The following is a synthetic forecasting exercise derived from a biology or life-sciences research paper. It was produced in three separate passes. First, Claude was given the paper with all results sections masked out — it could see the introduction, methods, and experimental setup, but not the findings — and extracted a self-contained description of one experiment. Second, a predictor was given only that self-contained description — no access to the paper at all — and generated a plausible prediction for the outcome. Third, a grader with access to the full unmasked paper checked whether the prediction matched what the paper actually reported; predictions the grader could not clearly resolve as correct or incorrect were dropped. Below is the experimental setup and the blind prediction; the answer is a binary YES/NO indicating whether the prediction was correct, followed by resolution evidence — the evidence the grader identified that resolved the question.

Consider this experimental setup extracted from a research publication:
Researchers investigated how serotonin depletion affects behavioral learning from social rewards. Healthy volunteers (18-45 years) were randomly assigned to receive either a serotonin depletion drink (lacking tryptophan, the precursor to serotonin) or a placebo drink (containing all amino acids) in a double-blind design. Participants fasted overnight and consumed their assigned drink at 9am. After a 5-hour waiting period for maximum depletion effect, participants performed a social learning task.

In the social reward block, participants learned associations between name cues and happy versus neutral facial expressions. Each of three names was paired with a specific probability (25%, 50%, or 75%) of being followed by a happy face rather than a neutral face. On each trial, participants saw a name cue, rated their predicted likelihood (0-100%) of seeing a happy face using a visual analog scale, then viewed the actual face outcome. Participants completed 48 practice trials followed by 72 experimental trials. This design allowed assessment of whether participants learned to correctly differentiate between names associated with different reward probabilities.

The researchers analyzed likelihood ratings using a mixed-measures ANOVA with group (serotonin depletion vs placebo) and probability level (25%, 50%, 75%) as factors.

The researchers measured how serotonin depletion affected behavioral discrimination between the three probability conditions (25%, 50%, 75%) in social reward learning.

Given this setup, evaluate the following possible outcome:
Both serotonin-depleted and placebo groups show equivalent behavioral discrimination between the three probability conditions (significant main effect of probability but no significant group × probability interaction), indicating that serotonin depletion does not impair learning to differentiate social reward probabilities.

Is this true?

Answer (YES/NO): NO